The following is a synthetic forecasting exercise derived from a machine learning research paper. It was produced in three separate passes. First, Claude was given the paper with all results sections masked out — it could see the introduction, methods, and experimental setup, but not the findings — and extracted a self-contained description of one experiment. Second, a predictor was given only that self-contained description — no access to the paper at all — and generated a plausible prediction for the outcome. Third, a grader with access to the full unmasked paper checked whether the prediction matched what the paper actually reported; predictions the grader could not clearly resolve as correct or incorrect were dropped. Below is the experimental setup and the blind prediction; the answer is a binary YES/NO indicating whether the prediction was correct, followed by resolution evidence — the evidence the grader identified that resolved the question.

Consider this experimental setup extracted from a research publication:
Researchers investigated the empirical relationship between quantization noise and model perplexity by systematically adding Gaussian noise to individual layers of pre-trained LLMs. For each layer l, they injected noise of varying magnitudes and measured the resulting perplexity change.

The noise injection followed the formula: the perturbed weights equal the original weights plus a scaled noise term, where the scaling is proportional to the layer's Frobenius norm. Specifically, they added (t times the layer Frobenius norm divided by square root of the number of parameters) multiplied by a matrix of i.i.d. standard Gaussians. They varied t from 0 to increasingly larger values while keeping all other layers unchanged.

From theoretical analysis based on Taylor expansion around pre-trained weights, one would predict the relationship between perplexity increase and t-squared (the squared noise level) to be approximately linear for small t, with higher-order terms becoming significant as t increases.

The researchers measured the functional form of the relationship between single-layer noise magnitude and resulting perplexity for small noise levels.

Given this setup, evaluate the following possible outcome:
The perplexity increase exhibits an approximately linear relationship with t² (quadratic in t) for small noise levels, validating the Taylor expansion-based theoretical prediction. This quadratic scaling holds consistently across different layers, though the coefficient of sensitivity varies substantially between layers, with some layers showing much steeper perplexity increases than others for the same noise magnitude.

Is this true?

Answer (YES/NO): YES